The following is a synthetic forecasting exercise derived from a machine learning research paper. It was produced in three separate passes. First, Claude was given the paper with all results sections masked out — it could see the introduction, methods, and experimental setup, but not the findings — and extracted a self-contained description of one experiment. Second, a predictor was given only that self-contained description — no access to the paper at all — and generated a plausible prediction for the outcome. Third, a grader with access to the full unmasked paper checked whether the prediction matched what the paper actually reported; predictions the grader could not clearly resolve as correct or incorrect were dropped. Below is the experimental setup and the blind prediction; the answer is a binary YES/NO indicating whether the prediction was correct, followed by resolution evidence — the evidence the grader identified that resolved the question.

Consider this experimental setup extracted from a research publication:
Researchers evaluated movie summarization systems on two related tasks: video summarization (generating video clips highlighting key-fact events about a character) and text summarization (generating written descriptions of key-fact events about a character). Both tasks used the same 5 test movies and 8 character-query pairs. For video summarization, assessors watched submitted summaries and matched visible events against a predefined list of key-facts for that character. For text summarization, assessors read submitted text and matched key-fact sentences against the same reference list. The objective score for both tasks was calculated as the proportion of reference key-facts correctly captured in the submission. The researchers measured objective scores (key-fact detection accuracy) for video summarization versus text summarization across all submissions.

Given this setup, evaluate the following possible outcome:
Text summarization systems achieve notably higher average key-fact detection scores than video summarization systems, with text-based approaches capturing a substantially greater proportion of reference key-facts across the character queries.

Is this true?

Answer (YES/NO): NO